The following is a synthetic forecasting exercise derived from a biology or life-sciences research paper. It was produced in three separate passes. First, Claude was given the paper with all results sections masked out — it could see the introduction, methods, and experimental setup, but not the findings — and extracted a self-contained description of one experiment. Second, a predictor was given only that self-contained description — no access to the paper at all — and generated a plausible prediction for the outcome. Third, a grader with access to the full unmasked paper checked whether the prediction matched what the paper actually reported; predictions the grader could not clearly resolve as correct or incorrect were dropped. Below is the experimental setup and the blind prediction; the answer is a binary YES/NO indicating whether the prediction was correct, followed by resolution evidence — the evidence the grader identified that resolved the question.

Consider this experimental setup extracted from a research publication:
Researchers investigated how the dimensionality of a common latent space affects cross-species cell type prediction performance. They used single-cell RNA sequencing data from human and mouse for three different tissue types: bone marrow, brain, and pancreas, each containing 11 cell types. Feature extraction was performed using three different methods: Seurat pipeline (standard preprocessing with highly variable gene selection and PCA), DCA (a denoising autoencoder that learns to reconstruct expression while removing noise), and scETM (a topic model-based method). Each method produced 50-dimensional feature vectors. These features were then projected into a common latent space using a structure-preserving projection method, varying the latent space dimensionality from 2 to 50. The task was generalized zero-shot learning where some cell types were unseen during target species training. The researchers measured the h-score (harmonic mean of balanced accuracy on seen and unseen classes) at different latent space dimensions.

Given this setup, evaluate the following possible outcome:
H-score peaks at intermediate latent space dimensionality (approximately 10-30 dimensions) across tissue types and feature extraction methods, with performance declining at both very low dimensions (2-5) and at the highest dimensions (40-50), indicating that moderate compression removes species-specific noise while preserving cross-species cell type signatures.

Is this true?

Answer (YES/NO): NO